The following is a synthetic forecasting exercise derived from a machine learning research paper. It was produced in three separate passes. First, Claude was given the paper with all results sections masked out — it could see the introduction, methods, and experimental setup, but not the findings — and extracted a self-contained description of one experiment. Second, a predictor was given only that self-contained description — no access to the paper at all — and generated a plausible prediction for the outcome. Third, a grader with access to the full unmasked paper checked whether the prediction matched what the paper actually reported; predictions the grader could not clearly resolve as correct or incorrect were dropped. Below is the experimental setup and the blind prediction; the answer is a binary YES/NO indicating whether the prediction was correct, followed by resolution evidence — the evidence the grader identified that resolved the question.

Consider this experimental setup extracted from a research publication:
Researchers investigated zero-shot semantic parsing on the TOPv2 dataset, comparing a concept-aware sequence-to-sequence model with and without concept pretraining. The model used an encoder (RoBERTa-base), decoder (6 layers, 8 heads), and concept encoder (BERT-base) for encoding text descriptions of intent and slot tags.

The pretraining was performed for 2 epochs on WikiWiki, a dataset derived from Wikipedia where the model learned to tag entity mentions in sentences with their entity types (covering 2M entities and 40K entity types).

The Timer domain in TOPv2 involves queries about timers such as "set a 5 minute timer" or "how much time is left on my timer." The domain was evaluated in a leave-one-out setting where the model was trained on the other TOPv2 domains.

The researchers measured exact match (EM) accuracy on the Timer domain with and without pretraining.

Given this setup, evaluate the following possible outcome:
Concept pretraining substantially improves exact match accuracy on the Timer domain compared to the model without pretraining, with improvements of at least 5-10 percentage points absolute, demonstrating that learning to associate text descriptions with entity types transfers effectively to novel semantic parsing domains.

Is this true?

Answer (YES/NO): NO